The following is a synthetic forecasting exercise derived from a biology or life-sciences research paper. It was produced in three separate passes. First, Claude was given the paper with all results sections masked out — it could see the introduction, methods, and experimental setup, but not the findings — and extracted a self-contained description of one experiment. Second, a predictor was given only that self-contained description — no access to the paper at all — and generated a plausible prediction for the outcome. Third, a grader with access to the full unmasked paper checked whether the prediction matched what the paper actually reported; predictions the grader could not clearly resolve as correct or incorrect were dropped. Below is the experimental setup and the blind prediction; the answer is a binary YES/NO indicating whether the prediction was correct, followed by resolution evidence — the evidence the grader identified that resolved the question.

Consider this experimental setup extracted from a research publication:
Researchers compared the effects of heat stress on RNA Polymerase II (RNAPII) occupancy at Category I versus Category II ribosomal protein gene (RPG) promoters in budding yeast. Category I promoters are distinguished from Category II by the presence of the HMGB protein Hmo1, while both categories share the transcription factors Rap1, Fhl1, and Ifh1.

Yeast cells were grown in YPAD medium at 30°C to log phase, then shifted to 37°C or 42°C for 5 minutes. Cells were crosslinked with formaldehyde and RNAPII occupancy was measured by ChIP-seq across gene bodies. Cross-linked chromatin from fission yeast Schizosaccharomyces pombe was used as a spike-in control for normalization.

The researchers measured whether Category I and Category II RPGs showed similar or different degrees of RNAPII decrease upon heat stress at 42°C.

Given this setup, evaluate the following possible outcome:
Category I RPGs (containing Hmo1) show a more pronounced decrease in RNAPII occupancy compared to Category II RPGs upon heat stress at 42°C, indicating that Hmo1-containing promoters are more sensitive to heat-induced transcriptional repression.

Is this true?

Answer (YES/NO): NO